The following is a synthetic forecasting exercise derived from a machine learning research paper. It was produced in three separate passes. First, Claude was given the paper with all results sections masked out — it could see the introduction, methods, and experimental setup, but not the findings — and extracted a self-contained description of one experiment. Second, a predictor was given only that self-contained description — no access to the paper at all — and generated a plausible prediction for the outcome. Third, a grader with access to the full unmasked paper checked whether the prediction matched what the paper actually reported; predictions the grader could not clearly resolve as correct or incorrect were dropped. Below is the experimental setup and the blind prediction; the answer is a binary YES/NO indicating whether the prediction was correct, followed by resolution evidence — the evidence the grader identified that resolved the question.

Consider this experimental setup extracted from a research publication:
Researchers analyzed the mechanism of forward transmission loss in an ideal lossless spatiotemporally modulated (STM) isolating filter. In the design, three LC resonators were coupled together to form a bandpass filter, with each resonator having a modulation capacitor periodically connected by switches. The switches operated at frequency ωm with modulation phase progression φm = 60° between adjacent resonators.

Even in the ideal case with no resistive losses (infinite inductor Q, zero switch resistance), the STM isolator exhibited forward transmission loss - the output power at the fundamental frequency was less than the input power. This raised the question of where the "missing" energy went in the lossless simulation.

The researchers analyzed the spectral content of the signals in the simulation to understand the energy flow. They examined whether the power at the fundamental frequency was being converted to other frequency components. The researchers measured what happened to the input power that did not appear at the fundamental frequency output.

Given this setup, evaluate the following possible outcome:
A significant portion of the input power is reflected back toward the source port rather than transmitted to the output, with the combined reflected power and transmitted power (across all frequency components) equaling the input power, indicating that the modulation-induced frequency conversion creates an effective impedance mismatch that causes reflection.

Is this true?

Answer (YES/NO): NO